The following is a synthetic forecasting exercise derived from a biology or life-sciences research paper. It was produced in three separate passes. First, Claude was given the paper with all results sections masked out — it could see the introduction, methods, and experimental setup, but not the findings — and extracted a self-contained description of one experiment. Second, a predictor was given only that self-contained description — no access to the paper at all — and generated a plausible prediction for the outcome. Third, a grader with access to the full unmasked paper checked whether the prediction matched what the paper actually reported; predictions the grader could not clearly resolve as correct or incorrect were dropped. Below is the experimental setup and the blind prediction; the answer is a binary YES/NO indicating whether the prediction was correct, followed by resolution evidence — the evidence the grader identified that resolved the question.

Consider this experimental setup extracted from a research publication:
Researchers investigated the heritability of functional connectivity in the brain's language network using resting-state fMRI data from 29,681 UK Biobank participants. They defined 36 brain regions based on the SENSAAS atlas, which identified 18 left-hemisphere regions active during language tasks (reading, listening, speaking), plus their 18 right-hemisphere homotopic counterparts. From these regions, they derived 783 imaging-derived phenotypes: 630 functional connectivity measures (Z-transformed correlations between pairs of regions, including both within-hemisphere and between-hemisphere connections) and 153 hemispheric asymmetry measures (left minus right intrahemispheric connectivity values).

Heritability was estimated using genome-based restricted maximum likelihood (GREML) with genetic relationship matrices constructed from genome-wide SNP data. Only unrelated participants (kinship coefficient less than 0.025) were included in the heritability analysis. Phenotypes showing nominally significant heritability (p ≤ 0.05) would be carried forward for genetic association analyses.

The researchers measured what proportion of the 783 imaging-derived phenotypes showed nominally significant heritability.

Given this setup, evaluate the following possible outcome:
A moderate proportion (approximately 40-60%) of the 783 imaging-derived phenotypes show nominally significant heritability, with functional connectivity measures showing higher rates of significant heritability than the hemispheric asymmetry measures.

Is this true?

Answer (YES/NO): NO